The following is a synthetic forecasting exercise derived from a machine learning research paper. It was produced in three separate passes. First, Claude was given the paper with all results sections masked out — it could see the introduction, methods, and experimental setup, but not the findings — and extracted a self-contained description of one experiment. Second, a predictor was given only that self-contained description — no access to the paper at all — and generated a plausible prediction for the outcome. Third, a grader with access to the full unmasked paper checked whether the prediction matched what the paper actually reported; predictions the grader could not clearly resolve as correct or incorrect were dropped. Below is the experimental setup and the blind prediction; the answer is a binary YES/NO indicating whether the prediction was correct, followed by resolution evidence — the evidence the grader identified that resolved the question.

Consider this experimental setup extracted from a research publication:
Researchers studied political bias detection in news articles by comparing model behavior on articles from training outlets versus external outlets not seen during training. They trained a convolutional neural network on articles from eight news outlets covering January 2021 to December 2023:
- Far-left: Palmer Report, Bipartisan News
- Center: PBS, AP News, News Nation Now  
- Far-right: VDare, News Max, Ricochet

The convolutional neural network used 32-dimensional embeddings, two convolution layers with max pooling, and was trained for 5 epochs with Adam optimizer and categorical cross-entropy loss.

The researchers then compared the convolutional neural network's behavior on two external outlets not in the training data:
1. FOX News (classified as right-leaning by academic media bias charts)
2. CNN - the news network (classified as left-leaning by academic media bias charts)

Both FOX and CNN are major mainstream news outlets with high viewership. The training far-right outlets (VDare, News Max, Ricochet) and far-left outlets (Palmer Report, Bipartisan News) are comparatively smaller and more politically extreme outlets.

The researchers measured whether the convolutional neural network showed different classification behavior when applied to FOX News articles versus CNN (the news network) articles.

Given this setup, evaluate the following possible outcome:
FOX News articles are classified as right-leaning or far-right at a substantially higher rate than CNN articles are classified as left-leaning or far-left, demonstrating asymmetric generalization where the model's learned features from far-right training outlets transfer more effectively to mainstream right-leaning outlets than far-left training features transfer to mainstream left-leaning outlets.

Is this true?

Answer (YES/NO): NO